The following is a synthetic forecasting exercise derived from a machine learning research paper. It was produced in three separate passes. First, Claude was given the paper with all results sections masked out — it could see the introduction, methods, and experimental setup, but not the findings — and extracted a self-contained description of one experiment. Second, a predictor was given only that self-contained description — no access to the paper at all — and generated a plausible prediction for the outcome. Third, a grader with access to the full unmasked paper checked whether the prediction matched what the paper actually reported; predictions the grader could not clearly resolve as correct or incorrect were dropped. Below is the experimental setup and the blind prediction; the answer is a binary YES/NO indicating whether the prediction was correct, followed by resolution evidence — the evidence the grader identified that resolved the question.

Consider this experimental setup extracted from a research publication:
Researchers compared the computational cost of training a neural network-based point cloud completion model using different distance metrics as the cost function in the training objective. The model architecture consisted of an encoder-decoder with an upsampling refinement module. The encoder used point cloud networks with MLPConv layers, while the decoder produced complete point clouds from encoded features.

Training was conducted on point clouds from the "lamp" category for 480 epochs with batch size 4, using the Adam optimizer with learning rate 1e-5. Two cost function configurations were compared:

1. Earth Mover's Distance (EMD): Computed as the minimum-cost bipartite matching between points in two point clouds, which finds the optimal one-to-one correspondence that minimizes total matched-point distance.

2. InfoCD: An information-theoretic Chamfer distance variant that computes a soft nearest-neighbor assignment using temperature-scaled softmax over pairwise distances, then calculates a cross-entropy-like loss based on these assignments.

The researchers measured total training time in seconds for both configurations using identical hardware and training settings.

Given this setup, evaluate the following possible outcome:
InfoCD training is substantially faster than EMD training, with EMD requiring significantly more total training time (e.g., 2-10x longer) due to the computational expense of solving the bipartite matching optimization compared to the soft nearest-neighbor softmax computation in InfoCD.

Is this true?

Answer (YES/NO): YES